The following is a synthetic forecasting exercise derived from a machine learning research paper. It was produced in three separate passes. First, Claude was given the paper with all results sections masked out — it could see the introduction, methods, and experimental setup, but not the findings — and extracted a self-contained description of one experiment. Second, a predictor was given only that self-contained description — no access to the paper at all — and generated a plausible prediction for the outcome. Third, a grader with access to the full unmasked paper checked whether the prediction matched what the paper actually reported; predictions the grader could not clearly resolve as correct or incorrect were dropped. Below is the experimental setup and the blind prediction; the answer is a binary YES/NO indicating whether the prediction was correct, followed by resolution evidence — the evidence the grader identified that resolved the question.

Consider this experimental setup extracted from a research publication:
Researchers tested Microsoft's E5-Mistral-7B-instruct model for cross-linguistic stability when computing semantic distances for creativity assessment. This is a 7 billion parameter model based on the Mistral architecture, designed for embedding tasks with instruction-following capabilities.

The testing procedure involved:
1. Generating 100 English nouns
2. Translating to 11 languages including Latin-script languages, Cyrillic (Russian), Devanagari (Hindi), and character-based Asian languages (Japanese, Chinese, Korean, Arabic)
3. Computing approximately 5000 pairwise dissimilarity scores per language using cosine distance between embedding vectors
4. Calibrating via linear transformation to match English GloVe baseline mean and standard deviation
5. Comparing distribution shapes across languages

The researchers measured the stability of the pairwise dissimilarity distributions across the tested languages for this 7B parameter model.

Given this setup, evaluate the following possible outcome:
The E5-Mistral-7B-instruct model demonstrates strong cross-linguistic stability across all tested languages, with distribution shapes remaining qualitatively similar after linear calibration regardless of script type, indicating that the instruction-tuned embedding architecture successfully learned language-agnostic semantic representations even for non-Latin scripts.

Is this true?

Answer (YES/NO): NO